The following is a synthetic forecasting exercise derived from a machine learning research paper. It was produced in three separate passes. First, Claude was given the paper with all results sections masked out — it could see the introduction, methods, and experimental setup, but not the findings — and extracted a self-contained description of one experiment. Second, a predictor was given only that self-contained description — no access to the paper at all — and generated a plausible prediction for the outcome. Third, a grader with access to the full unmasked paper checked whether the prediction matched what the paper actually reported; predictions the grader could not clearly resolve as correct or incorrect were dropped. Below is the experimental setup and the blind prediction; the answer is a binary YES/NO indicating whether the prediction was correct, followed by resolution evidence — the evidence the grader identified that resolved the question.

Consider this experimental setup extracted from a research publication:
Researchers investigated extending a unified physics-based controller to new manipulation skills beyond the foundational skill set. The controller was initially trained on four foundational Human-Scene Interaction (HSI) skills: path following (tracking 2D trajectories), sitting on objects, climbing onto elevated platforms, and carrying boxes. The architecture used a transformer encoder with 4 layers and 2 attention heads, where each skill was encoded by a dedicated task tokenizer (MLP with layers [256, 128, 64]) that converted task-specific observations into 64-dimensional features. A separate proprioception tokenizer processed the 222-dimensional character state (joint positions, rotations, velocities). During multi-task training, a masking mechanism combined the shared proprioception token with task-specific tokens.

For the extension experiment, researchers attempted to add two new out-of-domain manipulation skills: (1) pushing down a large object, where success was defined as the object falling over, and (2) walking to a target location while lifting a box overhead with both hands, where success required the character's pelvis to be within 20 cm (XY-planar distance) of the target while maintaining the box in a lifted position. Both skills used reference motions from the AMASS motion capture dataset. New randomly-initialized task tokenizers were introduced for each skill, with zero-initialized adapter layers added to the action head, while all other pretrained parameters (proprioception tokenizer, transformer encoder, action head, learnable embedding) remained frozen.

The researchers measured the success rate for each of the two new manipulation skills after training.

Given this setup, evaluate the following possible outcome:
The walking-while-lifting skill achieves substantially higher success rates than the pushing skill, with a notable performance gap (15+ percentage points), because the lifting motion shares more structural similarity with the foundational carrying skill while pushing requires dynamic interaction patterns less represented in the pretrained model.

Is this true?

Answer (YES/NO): NO